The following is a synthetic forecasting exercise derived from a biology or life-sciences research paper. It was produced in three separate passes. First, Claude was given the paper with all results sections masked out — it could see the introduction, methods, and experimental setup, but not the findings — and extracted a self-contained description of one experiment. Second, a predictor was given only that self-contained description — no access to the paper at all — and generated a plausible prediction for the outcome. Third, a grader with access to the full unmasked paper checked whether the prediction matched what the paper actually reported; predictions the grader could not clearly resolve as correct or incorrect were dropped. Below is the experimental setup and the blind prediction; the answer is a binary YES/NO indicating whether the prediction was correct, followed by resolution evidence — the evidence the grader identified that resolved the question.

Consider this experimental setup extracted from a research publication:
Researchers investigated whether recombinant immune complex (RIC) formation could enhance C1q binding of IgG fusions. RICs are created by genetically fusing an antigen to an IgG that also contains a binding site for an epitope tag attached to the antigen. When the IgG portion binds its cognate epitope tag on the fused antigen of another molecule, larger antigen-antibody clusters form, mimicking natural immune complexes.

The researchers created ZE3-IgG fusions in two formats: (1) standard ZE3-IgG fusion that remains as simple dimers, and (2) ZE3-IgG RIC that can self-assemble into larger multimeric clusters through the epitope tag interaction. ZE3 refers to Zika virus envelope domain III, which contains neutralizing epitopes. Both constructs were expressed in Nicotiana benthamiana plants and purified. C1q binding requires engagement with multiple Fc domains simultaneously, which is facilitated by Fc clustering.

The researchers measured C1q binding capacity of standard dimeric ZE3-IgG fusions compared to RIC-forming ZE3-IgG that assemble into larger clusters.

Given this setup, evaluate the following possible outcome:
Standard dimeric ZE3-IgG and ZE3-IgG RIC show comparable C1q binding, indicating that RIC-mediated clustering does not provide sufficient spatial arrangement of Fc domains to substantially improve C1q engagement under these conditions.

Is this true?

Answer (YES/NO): NO